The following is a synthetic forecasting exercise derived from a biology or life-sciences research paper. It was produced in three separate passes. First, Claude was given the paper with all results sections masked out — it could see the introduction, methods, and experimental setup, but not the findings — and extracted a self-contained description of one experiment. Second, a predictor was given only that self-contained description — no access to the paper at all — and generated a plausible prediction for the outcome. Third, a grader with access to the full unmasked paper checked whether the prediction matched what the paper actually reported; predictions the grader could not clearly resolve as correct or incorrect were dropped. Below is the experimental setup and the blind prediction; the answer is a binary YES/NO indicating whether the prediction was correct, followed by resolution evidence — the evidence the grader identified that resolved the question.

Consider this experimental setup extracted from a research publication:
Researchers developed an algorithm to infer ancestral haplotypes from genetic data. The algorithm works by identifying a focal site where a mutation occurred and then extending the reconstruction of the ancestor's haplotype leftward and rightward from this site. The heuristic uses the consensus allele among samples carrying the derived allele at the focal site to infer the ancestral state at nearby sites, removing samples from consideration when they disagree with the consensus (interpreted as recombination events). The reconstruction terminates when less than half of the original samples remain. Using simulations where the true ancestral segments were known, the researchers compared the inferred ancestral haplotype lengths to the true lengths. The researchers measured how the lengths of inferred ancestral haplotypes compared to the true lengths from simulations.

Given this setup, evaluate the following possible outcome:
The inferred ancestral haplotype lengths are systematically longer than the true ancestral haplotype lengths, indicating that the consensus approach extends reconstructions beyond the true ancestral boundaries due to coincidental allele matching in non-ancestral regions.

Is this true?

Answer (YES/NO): YES